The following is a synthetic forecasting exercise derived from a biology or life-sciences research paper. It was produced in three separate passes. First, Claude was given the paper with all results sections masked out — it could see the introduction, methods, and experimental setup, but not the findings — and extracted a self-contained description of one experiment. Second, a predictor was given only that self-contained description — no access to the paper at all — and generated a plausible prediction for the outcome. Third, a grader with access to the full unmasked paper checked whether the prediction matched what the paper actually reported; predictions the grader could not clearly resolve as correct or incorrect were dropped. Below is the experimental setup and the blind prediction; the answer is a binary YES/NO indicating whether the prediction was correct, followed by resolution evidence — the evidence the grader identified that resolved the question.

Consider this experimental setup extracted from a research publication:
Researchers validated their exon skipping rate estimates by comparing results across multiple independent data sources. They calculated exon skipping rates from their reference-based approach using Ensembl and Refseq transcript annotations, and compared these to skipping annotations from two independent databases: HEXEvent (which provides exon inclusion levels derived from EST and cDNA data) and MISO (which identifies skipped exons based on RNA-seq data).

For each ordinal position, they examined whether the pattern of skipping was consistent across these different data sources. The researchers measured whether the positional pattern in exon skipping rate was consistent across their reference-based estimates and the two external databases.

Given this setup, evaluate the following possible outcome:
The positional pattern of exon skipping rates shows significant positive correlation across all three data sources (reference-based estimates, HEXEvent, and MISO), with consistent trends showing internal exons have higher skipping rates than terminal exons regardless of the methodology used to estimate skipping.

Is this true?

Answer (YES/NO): NO